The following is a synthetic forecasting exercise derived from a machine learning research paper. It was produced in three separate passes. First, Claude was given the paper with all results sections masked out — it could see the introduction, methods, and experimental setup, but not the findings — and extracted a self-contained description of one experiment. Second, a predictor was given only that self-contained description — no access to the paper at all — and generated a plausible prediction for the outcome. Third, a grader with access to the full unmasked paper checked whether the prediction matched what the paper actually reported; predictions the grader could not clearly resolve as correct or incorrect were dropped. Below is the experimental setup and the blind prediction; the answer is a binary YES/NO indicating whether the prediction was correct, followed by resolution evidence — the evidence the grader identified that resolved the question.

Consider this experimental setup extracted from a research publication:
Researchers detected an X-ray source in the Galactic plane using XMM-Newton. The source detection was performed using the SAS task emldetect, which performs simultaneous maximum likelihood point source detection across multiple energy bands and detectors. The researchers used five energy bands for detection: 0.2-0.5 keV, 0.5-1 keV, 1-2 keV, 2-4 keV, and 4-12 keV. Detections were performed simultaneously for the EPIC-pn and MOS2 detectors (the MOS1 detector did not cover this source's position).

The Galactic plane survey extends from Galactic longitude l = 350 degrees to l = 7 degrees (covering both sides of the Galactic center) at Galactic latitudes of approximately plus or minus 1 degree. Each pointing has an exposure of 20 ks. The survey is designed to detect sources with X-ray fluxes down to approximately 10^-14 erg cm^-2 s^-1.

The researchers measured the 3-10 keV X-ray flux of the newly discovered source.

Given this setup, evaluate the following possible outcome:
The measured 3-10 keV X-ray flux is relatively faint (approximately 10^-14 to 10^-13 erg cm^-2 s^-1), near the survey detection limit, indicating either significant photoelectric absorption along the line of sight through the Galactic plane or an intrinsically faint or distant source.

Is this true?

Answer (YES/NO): NO